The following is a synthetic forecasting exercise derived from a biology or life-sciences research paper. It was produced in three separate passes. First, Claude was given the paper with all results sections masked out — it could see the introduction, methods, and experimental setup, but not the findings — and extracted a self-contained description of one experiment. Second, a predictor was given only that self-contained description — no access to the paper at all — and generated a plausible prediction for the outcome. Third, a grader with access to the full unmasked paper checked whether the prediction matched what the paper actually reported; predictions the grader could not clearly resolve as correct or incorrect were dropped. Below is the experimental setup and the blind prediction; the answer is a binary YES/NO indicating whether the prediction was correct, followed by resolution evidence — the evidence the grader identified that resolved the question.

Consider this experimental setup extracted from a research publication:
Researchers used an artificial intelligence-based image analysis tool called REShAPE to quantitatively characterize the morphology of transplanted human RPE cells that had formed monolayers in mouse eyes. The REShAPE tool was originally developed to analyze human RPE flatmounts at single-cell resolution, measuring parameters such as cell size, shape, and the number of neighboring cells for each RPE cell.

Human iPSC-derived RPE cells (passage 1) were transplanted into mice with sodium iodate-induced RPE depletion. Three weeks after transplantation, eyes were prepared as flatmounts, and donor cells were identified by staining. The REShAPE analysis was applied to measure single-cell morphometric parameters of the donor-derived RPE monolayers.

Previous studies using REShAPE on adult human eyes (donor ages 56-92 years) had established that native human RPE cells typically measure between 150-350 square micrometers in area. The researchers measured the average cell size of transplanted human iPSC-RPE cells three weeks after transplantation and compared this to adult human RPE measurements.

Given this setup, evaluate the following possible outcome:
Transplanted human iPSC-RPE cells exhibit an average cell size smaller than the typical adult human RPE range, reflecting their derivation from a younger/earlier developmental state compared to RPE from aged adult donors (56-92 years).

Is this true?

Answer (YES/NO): YES